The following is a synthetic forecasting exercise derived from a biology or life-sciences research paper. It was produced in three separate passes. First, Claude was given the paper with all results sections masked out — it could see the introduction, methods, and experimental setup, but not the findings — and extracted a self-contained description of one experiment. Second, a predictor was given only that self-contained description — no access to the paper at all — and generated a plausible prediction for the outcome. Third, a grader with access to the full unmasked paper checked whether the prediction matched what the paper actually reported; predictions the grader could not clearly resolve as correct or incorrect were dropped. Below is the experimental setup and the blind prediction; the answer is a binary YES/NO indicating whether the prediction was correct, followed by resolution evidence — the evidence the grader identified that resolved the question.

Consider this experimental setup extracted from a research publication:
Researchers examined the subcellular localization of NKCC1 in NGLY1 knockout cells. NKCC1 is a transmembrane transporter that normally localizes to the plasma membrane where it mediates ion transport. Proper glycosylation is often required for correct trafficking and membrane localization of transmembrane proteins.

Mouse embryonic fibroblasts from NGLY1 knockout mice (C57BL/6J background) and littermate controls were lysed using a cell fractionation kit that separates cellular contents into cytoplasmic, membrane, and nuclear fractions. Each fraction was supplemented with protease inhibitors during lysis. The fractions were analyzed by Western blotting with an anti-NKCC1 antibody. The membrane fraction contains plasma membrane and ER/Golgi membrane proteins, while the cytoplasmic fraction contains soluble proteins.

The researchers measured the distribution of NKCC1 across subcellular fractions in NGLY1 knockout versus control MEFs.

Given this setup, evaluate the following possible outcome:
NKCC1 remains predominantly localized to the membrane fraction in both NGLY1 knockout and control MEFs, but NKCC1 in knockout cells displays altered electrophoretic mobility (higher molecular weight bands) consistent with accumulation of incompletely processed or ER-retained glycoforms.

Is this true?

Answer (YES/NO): NO